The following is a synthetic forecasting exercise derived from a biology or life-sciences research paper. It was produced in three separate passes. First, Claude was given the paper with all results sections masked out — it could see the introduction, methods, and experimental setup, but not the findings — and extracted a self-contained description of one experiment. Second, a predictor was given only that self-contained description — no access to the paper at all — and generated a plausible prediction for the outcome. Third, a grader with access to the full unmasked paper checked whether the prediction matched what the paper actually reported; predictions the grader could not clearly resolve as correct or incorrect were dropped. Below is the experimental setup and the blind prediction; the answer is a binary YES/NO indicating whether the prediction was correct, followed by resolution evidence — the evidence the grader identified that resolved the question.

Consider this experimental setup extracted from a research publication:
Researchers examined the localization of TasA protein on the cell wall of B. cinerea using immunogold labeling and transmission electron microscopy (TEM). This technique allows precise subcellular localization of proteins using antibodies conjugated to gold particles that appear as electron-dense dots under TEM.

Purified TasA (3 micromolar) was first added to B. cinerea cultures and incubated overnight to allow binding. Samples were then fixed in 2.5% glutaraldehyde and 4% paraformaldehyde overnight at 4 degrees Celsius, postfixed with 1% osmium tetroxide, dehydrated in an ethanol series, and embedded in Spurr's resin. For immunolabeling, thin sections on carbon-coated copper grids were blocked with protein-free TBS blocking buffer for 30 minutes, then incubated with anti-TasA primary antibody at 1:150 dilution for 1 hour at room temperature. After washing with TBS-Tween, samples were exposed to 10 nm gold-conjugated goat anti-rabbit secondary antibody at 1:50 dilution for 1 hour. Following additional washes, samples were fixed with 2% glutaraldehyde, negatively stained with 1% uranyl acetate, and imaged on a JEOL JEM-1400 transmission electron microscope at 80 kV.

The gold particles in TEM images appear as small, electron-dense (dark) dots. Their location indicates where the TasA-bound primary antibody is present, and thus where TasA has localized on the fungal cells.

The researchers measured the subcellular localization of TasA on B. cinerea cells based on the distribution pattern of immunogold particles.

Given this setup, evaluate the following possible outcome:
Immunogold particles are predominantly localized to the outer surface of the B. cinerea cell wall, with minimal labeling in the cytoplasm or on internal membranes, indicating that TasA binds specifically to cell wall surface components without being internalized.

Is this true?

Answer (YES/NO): NO